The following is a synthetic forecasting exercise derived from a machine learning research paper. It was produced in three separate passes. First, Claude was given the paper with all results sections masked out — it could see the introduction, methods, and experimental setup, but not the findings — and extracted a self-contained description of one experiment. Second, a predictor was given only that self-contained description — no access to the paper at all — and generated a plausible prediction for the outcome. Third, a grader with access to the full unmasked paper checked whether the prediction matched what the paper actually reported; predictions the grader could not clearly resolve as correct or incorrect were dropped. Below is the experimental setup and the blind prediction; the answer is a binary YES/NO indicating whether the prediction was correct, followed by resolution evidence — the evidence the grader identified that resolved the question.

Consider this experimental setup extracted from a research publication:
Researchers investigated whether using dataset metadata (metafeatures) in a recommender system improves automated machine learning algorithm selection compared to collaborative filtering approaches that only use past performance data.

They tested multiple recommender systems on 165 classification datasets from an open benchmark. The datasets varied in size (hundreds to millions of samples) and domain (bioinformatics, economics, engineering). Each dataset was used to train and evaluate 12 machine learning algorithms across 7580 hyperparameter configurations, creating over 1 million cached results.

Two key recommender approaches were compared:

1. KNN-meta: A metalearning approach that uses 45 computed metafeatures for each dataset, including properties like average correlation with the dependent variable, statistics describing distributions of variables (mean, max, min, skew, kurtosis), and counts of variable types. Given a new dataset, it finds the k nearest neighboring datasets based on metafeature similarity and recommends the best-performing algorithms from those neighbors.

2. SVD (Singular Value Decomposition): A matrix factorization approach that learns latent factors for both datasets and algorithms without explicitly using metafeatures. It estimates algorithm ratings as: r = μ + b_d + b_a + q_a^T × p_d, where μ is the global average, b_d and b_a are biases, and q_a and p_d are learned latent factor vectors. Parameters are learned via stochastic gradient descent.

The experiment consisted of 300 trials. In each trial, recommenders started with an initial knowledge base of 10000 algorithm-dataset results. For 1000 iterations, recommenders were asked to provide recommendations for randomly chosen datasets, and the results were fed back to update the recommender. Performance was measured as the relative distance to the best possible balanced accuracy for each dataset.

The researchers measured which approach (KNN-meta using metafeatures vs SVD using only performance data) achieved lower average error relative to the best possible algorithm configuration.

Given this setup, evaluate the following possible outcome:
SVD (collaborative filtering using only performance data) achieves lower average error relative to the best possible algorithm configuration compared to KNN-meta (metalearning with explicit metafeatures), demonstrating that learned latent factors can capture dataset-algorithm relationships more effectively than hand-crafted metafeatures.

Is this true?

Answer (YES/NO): YES